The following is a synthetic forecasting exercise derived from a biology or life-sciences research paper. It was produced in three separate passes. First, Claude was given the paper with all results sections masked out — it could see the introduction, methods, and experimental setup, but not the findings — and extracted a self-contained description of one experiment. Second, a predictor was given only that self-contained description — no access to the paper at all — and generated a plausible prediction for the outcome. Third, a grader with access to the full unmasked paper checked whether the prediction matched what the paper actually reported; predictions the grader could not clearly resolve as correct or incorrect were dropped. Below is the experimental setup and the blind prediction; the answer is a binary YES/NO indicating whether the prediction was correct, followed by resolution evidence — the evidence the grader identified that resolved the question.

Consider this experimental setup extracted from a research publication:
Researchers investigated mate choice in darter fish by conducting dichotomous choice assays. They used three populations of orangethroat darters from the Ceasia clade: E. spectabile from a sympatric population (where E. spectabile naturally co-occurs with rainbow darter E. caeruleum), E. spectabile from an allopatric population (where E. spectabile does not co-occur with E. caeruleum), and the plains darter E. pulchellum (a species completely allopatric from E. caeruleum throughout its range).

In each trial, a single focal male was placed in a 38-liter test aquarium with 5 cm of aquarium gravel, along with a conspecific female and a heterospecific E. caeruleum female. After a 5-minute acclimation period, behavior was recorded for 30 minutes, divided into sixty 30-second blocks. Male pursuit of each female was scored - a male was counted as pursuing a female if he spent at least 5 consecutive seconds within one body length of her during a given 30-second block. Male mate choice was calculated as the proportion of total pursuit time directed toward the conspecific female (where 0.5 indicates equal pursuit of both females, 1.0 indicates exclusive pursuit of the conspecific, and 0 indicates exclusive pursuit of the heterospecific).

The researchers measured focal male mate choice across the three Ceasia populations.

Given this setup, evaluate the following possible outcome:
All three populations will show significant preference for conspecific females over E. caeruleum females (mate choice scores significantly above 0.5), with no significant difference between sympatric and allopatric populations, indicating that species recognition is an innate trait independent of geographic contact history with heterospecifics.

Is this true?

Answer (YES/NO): NO